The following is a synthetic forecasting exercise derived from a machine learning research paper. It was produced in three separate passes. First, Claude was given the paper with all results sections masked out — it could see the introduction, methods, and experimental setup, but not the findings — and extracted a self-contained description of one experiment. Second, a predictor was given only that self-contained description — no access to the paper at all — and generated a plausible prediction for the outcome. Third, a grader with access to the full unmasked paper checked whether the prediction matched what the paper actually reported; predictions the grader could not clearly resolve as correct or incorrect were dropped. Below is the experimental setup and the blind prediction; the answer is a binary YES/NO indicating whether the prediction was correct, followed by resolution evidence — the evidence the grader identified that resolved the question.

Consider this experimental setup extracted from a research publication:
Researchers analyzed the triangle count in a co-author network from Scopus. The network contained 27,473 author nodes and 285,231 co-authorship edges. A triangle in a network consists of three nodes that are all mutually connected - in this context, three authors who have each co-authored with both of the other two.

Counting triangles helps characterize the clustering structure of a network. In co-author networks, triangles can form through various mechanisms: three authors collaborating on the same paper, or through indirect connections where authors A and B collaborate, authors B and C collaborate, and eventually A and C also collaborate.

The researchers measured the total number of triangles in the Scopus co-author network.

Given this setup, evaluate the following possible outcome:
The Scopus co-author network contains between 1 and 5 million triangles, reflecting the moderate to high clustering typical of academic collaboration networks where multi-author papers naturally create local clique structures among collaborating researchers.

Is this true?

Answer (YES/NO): YES